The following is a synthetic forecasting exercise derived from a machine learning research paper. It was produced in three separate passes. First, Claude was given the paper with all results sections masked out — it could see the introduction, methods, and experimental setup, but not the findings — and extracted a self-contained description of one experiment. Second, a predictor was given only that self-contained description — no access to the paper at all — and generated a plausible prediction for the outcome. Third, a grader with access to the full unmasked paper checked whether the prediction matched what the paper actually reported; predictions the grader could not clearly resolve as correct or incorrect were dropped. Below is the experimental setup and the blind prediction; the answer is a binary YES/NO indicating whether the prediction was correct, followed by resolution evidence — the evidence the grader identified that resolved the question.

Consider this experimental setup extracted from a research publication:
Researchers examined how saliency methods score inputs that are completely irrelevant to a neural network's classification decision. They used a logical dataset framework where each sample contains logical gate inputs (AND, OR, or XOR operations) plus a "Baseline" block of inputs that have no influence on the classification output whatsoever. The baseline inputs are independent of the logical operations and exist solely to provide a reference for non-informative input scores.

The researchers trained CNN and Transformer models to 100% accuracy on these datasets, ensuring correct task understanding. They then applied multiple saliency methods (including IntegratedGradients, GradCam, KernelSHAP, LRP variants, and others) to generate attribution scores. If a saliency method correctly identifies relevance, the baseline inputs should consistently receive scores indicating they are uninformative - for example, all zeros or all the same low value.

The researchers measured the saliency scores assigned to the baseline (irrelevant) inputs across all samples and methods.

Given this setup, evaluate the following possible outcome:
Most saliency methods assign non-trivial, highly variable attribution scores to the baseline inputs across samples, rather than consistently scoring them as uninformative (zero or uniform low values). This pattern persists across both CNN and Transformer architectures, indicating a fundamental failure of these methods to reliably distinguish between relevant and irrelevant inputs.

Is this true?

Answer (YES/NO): YES